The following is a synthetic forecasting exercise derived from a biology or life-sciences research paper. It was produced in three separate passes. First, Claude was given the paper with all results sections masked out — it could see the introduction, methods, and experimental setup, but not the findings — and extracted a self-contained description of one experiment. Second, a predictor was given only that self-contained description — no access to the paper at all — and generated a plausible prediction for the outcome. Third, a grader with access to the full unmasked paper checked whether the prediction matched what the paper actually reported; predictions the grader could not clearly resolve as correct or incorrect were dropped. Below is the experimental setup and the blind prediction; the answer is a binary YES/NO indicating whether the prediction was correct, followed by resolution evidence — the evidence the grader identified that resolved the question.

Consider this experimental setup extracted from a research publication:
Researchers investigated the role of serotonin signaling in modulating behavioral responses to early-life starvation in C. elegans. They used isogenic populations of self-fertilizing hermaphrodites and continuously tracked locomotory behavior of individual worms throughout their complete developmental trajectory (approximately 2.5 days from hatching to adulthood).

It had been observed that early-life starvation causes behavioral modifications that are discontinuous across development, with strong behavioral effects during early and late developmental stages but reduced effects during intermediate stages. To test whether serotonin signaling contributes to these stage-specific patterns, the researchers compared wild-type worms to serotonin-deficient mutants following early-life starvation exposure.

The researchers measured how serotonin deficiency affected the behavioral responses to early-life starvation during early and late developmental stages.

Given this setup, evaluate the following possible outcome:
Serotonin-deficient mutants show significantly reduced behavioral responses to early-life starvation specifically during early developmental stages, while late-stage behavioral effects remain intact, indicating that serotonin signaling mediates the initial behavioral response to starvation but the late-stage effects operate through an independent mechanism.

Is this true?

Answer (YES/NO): NO